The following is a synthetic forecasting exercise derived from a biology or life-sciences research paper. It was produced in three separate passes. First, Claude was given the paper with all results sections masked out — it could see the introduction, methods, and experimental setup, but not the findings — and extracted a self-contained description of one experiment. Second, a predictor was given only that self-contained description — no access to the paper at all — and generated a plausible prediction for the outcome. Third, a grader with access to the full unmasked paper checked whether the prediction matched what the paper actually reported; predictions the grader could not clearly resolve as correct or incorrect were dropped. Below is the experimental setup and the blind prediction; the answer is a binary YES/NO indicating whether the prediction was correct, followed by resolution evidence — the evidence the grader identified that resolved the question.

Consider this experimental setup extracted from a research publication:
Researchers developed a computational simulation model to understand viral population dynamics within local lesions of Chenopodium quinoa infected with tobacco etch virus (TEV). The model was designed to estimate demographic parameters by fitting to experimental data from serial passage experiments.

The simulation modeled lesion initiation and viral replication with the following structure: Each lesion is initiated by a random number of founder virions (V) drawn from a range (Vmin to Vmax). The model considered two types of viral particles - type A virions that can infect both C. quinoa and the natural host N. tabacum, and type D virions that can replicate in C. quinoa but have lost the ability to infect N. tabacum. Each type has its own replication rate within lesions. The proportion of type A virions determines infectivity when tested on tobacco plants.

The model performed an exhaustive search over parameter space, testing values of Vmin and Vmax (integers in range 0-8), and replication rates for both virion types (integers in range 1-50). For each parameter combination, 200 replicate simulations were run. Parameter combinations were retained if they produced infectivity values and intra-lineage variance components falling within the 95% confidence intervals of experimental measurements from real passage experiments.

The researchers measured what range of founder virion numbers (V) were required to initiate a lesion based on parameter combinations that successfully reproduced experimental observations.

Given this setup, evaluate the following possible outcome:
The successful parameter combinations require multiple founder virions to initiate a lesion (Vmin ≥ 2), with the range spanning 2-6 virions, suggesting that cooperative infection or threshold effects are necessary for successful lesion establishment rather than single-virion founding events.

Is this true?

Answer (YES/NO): NO